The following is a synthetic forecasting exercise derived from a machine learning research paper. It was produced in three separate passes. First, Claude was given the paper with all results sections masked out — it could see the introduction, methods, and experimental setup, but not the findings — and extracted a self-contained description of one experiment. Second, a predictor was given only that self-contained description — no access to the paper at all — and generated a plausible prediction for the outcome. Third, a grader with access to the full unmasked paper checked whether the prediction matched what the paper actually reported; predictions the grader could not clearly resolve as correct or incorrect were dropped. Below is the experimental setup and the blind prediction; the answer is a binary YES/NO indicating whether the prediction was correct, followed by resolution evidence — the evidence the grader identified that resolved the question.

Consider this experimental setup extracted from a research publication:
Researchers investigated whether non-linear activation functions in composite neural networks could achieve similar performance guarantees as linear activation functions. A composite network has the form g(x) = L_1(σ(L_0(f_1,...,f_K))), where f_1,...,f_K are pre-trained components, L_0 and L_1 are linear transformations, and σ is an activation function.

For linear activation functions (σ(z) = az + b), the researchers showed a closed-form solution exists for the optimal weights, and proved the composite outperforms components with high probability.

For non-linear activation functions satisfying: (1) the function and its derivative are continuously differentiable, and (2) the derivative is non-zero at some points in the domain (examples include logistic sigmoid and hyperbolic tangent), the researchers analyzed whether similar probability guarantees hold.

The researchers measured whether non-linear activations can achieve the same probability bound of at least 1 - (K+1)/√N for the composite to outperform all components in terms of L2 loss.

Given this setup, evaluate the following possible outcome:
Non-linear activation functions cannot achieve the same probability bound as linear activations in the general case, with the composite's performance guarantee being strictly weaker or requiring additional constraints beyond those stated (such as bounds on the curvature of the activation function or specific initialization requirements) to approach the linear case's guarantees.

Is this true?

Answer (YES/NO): NO